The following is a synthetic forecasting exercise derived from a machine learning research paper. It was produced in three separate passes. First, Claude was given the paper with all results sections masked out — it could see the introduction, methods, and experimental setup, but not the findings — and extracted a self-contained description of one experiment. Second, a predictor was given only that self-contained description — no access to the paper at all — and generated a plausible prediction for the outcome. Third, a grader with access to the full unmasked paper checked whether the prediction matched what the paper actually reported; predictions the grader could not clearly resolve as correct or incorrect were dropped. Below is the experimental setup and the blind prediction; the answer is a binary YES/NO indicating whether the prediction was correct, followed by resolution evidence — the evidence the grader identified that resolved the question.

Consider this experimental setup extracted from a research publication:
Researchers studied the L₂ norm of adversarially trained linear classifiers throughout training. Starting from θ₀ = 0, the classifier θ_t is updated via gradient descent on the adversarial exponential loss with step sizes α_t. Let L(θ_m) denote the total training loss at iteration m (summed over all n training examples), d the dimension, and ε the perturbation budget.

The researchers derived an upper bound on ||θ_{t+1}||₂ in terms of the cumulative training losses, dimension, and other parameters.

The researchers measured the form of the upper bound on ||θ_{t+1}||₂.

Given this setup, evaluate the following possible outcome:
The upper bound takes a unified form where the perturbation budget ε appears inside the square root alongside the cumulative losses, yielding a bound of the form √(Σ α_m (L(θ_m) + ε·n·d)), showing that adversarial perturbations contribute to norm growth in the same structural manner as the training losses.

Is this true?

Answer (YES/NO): NO